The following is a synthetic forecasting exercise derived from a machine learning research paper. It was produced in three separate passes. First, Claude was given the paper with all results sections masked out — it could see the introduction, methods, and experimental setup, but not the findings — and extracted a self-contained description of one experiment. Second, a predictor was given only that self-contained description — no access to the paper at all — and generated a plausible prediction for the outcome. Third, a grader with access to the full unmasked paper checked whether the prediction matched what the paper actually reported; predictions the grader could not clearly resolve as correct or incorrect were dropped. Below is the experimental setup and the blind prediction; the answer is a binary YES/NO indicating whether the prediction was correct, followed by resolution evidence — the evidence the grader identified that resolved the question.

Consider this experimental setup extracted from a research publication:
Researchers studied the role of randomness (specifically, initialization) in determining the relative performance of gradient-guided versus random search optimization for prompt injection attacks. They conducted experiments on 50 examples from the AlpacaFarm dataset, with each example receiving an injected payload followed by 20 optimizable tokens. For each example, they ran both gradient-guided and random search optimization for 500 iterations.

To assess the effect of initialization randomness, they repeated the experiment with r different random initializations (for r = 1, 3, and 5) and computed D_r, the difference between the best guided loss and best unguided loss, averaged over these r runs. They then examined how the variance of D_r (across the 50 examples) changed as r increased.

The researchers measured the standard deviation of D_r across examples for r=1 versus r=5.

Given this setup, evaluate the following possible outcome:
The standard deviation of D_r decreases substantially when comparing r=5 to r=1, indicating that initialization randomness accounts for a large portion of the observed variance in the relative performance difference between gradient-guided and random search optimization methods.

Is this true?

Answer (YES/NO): YES